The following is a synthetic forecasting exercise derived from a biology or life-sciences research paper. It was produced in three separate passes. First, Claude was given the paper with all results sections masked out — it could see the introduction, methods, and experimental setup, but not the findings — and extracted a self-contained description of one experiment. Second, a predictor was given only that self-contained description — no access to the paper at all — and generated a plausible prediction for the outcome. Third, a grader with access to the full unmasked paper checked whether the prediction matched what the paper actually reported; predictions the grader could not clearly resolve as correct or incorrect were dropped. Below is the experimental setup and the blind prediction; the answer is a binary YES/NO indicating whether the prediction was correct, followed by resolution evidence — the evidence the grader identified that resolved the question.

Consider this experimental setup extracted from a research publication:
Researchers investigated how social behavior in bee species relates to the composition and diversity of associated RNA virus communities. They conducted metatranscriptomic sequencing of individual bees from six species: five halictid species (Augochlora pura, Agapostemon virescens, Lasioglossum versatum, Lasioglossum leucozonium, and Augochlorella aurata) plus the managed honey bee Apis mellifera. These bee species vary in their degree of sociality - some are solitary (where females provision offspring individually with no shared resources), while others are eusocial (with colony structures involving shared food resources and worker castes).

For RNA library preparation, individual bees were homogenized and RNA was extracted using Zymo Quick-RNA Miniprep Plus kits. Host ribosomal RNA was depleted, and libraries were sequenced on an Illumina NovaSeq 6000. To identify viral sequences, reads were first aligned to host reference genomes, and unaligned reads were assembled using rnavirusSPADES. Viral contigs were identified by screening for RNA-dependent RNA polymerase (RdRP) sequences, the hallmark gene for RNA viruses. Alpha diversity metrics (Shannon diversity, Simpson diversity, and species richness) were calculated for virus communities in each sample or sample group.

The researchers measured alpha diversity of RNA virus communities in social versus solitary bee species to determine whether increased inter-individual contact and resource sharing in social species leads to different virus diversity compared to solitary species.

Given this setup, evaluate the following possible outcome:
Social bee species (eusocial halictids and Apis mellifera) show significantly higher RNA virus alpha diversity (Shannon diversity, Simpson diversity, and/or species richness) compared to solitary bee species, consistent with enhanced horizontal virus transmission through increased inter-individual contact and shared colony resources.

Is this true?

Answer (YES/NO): NO